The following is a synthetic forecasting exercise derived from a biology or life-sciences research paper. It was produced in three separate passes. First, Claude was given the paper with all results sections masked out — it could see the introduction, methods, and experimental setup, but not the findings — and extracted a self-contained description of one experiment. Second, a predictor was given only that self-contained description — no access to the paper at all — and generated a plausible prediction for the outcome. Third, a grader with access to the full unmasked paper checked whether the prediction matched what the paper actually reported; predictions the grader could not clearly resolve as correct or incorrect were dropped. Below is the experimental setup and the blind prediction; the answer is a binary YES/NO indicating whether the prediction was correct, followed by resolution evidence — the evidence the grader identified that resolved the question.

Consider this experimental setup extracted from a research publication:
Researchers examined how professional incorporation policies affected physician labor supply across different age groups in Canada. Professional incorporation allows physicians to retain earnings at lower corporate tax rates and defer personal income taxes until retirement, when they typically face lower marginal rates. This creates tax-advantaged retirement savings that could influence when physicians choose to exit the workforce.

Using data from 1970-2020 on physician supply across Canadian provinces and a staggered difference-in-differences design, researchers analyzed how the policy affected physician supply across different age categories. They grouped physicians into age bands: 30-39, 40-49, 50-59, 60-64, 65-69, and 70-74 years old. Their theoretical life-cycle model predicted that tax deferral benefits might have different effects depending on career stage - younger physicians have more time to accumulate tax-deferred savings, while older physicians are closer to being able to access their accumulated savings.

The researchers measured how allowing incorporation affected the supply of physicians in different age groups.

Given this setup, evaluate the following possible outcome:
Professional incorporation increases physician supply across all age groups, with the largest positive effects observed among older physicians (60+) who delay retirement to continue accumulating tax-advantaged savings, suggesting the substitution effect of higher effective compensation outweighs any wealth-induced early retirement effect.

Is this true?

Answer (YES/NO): NO